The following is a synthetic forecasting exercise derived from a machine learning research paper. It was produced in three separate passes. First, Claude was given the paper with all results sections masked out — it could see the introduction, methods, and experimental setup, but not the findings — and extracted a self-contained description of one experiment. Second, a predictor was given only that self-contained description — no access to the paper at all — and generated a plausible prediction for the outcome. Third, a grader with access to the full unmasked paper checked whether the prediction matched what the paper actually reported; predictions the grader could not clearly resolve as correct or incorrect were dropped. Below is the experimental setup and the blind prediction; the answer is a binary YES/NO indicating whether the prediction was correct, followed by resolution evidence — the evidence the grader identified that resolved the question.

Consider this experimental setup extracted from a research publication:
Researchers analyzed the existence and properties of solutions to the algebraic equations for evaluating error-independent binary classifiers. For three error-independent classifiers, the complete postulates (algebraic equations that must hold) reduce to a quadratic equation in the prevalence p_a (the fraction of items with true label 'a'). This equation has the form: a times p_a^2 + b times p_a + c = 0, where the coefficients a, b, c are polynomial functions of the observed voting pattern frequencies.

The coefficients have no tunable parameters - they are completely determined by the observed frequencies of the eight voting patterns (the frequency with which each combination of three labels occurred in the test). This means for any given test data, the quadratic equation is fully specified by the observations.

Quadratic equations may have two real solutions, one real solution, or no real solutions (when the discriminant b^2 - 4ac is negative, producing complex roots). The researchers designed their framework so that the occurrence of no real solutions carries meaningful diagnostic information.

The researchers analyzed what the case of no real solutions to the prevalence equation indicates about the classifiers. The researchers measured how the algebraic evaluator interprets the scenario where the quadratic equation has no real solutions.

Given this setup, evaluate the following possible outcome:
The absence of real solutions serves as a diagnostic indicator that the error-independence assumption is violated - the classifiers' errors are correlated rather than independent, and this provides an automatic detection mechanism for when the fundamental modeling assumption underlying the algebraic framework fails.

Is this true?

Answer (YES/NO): YES